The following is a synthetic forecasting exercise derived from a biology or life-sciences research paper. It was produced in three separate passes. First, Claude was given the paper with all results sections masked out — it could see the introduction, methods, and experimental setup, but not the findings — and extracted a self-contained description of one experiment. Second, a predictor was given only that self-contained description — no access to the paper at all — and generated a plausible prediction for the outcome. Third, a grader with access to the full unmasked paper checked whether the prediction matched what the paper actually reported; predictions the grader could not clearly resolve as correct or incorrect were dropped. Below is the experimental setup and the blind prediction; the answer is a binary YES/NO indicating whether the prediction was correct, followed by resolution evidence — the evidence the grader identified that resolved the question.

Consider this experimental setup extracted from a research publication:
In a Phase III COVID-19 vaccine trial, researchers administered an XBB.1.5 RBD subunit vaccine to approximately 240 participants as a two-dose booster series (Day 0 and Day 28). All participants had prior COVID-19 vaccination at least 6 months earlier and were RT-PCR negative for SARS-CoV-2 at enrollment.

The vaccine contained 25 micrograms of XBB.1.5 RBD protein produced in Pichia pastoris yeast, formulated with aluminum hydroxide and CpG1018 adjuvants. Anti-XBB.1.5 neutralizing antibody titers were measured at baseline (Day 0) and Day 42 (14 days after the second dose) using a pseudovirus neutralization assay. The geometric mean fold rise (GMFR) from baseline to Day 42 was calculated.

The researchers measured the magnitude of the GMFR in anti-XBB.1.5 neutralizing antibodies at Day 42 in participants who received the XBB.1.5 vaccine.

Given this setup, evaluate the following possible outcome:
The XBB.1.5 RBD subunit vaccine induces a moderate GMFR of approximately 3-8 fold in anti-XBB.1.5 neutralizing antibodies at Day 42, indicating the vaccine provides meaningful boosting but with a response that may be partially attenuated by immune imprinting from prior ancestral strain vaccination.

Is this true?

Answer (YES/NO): NO